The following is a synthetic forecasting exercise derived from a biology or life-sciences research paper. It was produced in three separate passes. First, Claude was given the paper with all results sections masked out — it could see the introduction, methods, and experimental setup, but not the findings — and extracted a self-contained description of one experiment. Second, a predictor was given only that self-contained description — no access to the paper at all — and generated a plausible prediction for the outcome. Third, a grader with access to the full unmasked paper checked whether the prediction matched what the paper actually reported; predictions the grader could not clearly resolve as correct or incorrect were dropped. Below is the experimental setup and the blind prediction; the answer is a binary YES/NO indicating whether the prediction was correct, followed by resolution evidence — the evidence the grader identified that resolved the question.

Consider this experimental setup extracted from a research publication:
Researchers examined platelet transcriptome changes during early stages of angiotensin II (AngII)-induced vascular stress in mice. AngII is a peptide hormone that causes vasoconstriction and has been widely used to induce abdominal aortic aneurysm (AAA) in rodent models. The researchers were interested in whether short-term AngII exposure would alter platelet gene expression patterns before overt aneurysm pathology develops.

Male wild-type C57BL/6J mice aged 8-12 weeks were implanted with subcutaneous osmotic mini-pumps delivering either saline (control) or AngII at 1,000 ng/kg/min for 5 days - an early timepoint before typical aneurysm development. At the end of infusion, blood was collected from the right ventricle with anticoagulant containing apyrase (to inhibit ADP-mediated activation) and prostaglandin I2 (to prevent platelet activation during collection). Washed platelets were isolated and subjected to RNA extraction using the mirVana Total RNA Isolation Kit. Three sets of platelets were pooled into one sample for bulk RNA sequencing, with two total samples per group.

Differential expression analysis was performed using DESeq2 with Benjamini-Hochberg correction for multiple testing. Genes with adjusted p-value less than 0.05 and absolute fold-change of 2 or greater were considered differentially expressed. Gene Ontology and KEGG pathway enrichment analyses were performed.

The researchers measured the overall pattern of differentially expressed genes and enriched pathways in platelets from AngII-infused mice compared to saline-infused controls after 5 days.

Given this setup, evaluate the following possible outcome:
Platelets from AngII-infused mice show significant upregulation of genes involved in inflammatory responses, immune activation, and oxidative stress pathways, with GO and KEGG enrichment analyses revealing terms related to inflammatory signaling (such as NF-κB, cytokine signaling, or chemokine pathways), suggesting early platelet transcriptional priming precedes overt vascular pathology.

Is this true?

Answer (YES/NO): NO